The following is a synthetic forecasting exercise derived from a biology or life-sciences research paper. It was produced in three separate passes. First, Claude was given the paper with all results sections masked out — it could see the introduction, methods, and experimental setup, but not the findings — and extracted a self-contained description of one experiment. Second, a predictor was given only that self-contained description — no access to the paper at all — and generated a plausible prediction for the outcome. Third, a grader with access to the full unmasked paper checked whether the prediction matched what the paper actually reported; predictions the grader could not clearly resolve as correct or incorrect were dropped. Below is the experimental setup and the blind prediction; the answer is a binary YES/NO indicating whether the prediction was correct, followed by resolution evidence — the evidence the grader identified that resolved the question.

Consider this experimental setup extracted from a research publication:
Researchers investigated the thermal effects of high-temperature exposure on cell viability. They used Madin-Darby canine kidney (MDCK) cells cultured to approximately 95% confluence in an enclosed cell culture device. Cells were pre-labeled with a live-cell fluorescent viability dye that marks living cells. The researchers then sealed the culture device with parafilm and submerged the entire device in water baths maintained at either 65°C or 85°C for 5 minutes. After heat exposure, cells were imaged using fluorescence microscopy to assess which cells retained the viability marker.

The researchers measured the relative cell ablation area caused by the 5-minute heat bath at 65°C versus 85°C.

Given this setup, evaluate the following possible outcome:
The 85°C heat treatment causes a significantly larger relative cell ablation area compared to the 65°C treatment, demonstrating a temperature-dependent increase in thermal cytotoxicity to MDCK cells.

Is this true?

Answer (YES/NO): NO